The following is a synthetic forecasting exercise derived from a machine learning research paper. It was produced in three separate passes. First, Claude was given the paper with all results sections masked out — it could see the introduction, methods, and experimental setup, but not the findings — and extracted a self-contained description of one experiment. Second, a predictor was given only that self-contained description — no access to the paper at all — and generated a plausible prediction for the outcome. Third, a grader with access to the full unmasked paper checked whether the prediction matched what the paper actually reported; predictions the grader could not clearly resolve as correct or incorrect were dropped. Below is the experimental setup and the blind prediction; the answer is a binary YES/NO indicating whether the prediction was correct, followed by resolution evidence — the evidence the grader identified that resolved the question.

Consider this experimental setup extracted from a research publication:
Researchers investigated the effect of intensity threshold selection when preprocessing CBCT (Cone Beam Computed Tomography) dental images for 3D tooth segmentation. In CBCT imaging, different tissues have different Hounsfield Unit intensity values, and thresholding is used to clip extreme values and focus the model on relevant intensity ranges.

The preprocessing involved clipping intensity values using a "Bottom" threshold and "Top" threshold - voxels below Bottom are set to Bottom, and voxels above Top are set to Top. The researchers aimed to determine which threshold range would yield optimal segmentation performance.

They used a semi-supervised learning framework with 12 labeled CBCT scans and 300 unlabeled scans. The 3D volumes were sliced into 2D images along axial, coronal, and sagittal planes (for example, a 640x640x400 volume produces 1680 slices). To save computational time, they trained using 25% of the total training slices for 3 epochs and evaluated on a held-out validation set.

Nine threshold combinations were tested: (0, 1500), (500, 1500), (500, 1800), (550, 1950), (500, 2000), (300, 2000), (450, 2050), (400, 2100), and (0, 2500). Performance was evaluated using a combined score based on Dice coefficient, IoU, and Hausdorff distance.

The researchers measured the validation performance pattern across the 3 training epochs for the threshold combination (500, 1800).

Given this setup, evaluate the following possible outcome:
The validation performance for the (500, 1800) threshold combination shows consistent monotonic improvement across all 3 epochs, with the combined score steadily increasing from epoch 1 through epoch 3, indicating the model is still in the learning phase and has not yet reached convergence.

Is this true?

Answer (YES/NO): NO